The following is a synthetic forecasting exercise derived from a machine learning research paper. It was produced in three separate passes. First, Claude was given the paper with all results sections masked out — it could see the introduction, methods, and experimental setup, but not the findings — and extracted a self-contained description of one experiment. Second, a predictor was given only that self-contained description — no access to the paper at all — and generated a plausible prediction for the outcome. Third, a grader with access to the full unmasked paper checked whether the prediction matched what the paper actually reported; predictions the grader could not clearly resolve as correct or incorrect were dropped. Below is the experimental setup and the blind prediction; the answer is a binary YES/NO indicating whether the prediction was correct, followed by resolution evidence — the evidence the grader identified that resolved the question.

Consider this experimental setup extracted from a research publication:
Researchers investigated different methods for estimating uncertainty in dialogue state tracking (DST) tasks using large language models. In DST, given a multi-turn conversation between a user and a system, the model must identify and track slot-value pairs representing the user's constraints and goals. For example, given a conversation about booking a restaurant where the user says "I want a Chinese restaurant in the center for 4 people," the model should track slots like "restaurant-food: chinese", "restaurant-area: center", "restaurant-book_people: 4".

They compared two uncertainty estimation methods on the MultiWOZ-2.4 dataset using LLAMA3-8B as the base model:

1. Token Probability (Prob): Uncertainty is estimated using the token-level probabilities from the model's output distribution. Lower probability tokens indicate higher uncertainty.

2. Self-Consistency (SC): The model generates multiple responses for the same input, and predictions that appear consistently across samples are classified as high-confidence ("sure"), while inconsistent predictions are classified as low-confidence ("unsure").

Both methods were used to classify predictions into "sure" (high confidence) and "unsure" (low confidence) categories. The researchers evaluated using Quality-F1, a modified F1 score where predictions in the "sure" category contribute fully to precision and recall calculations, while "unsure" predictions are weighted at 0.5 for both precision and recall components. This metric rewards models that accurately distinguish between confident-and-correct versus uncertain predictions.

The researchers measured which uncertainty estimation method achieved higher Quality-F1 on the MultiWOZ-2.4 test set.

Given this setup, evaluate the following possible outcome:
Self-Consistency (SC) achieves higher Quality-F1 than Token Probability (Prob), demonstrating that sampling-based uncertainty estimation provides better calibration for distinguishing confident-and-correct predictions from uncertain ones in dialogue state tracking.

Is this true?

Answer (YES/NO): NO